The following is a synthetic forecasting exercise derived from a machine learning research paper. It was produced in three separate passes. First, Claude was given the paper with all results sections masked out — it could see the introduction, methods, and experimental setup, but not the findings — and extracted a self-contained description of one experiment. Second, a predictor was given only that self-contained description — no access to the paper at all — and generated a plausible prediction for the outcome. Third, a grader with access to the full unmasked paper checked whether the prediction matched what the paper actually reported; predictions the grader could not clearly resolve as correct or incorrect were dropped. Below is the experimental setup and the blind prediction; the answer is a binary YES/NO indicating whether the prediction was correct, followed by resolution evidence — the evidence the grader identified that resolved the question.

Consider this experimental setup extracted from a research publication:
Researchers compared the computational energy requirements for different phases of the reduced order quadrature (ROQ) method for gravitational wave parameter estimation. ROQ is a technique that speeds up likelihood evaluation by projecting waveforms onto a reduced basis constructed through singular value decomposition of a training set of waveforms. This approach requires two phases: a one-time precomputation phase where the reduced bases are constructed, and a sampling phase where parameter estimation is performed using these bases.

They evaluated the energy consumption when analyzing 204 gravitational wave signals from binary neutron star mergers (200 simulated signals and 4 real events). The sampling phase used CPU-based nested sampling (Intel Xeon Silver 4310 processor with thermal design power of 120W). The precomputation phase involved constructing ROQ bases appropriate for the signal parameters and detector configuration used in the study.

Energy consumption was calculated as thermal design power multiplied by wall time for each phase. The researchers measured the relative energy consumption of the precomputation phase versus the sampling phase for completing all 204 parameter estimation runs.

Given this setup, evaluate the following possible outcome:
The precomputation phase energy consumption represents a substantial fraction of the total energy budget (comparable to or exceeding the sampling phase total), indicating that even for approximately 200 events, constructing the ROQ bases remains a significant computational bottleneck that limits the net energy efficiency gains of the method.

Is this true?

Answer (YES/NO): YES